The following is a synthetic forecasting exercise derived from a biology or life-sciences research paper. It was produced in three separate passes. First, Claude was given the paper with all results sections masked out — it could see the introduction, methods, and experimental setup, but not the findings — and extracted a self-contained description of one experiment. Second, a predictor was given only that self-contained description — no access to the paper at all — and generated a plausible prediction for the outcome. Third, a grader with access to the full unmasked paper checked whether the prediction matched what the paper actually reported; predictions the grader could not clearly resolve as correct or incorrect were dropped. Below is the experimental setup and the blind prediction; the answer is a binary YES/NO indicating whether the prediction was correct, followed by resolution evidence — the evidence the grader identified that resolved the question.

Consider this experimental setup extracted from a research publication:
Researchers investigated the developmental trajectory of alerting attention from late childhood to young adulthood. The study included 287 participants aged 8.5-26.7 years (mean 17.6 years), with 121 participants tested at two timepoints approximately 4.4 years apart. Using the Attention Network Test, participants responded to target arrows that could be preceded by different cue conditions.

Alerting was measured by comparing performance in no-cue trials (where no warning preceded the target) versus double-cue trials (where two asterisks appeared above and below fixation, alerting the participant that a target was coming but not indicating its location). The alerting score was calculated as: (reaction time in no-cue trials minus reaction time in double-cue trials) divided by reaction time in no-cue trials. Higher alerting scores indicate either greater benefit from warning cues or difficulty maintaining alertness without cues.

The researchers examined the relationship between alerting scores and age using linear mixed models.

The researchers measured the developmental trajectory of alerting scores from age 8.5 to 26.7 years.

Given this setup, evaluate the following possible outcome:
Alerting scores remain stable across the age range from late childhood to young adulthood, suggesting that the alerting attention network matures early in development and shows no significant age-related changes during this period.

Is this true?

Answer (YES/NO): NO